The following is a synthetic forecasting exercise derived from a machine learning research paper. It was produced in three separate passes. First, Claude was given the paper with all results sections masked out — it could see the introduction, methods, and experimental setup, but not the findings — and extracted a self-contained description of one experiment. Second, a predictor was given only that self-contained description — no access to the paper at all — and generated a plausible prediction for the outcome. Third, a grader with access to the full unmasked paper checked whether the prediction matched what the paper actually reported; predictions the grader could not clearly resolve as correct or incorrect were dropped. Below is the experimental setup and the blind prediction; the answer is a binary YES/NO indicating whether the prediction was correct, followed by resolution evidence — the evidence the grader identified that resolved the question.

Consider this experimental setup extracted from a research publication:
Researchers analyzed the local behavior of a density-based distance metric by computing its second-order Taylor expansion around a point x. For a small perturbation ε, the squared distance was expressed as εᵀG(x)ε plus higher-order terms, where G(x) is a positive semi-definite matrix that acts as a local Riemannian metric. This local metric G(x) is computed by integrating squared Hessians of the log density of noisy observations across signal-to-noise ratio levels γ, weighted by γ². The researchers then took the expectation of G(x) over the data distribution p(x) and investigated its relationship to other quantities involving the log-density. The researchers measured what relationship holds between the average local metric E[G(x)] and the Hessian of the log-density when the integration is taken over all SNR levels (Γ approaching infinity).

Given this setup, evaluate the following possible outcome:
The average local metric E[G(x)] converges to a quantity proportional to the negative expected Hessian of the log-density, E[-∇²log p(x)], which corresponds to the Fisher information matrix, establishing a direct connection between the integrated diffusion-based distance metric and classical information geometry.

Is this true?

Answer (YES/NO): YES